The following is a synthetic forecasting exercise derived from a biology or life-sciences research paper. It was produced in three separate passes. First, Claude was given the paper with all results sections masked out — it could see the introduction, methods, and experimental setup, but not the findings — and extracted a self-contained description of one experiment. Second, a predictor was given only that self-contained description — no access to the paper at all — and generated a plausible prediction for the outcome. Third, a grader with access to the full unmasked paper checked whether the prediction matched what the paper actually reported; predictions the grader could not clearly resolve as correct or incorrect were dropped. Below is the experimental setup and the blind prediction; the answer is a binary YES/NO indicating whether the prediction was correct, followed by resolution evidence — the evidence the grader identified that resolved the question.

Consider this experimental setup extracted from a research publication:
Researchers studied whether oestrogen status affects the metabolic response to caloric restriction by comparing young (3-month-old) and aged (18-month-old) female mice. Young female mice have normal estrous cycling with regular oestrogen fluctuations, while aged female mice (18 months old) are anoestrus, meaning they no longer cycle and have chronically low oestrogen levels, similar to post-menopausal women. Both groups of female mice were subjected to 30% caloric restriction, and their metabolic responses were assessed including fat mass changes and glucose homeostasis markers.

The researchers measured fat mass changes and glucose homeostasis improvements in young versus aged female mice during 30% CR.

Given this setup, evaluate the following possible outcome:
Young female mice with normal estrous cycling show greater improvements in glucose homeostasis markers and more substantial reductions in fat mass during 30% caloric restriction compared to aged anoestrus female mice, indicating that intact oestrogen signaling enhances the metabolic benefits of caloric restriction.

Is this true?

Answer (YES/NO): NO